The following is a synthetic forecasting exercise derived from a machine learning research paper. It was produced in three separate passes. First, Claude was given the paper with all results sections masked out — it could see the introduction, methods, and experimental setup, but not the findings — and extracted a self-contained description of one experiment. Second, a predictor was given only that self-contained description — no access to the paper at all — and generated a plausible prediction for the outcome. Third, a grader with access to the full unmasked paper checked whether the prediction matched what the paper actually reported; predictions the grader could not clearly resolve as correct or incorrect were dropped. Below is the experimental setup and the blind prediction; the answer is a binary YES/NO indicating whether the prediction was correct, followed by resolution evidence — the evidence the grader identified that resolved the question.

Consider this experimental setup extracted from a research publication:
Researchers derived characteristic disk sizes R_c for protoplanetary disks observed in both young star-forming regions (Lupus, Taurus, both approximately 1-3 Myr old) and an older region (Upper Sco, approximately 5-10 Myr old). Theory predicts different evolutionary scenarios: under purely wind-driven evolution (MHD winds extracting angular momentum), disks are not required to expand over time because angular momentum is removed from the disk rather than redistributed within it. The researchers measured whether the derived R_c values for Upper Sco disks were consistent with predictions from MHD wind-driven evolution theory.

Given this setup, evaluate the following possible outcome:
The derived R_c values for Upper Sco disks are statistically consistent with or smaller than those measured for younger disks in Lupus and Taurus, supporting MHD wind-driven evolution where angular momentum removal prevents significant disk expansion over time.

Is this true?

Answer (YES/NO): NO